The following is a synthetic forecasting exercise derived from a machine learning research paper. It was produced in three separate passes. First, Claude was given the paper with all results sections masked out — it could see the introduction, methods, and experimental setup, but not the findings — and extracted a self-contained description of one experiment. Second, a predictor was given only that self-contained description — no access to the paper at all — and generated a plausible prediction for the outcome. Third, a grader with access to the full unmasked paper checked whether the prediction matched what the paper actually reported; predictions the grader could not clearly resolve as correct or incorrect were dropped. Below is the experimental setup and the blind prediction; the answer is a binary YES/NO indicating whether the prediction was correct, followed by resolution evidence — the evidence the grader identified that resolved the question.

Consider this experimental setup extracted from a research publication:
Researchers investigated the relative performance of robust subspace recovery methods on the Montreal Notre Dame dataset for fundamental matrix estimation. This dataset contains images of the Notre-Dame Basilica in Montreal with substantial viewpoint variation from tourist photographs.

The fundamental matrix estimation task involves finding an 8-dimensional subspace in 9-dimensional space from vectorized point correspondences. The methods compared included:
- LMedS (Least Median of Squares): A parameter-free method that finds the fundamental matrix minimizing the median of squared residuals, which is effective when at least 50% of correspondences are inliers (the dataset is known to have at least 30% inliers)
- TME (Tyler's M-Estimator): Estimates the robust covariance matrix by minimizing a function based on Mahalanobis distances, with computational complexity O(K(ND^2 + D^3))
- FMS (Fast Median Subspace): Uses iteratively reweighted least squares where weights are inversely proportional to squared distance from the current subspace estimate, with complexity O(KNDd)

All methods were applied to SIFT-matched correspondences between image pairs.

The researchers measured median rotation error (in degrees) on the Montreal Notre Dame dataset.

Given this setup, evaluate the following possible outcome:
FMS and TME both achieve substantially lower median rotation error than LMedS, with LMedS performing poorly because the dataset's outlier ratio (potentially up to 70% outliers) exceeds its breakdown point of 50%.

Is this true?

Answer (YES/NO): NO